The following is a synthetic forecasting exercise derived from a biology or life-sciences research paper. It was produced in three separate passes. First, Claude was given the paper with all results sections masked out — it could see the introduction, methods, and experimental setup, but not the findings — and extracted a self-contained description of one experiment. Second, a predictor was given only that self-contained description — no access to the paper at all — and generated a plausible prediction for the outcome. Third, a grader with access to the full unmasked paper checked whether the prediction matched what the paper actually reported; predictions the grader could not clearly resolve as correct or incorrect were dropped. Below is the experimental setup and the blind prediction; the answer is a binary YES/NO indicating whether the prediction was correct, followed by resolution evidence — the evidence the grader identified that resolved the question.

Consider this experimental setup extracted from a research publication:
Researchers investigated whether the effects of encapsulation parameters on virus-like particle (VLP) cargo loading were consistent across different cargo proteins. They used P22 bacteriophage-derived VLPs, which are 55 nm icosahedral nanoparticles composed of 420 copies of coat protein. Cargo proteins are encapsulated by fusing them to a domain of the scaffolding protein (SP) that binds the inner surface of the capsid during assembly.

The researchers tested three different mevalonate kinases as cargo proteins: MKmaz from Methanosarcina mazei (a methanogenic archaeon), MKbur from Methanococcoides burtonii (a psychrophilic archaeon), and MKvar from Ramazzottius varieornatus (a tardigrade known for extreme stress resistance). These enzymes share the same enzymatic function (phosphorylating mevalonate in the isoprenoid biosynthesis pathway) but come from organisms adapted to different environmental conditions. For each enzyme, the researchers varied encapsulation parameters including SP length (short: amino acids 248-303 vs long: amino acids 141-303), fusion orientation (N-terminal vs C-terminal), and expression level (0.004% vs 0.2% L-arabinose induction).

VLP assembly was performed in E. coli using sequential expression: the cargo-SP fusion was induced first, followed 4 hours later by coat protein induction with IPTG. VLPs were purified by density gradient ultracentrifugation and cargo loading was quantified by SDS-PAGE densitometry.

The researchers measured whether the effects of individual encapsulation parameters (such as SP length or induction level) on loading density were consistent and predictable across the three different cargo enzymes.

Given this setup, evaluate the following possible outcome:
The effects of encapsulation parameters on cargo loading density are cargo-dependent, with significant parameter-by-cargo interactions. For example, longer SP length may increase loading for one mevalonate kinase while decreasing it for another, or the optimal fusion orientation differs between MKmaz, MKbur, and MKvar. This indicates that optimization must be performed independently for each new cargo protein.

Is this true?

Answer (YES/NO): YES